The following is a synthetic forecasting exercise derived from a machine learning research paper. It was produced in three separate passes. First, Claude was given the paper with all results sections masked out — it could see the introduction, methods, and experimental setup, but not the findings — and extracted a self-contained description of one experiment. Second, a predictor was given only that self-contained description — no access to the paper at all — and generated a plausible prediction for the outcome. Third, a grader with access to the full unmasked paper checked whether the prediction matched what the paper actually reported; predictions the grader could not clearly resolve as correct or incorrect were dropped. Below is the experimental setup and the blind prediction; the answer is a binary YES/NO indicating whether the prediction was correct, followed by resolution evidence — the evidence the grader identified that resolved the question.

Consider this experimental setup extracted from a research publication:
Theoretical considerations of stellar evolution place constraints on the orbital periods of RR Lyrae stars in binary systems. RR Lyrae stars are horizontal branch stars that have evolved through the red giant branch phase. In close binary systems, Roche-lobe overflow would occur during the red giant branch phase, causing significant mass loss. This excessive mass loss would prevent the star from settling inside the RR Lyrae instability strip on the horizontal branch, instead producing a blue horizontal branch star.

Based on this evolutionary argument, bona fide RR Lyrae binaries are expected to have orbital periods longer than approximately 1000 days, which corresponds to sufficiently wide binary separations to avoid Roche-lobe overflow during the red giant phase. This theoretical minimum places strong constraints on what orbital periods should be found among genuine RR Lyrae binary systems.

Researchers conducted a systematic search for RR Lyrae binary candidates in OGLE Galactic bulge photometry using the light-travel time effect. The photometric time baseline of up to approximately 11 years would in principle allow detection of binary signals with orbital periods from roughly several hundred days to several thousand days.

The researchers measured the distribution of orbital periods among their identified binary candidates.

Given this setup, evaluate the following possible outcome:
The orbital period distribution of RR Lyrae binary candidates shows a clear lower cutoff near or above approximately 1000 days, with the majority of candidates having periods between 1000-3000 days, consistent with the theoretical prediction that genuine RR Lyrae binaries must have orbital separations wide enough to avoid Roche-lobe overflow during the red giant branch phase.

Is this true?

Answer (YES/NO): NO